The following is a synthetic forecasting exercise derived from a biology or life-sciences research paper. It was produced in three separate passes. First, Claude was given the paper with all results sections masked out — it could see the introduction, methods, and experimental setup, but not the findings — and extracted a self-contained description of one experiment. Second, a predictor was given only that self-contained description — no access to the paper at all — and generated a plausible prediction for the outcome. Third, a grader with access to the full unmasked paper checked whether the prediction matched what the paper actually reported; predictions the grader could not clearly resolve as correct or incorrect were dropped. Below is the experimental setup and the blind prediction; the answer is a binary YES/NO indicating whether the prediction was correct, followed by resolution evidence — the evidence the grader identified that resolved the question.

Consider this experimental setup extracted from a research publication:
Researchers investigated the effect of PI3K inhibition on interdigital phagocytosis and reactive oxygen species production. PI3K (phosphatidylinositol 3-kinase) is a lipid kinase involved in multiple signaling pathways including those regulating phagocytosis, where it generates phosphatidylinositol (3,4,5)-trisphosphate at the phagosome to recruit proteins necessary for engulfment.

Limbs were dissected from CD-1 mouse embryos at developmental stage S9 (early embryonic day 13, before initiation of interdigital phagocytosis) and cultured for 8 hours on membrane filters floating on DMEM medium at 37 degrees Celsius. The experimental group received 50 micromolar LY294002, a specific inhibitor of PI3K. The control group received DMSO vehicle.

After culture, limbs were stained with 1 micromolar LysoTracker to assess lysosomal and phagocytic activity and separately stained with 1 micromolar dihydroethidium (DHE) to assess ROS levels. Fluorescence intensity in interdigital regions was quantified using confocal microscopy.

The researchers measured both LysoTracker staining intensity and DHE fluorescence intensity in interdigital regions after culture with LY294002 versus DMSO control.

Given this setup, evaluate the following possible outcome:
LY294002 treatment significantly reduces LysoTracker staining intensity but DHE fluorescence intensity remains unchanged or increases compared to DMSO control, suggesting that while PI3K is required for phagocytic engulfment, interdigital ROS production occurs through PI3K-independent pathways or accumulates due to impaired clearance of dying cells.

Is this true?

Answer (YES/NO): NO